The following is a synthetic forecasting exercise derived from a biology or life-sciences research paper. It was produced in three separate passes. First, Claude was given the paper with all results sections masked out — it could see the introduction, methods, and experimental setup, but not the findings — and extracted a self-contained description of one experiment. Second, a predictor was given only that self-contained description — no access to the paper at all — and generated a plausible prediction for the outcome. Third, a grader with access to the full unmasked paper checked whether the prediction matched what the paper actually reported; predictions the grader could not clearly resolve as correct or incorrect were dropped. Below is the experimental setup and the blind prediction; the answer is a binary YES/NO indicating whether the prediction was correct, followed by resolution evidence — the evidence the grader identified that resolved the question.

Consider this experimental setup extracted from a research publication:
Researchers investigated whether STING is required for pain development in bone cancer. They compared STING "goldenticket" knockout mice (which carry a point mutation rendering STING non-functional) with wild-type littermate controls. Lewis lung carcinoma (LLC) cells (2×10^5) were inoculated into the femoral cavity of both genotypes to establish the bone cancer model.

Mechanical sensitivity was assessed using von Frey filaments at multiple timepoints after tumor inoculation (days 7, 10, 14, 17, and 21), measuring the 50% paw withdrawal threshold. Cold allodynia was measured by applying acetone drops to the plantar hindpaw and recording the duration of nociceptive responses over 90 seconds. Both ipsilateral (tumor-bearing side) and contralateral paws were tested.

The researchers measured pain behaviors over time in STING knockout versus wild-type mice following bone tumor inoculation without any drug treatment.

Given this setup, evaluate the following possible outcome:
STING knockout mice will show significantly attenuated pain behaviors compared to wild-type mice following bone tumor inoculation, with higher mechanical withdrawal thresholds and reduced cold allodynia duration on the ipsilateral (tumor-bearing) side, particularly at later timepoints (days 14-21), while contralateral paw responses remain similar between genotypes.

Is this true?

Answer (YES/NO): NO